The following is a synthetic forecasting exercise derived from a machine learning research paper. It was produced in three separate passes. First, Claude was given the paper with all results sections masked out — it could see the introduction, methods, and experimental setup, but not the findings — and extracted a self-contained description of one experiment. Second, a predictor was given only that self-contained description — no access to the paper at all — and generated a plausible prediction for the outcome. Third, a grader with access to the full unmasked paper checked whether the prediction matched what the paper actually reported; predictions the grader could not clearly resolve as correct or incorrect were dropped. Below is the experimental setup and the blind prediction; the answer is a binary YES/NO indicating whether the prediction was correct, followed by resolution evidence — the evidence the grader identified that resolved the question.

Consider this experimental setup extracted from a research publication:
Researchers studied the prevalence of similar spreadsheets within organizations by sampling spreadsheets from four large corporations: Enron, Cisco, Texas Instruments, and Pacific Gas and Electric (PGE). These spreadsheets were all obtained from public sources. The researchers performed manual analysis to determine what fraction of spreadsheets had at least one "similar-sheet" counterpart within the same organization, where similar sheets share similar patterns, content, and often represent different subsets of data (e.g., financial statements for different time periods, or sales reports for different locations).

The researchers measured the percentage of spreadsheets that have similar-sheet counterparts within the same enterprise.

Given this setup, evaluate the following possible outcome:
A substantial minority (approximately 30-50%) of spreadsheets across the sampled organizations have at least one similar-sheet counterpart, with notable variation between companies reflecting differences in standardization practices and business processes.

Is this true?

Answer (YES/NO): NO